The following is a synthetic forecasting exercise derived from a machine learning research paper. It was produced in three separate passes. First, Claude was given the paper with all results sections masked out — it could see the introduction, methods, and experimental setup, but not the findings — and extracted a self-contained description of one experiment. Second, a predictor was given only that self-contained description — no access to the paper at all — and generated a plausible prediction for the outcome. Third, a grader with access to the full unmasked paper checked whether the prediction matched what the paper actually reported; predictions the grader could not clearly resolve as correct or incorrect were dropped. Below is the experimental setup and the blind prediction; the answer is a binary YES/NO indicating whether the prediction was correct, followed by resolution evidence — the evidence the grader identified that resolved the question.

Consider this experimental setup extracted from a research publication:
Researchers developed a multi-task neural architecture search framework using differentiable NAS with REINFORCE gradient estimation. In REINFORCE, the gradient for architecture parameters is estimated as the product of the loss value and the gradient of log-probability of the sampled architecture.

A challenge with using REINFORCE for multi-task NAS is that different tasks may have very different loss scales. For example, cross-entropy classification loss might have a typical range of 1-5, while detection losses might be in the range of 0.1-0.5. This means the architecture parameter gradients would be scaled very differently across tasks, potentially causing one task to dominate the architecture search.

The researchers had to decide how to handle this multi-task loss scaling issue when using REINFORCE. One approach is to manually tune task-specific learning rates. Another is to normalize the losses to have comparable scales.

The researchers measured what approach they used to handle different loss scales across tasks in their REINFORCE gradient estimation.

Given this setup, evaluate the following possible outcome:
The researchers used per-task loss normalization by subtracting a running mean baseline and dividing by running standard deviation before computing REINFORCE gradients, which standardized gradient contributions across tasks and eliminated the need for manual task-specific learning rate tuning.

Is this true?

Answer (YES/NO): YES